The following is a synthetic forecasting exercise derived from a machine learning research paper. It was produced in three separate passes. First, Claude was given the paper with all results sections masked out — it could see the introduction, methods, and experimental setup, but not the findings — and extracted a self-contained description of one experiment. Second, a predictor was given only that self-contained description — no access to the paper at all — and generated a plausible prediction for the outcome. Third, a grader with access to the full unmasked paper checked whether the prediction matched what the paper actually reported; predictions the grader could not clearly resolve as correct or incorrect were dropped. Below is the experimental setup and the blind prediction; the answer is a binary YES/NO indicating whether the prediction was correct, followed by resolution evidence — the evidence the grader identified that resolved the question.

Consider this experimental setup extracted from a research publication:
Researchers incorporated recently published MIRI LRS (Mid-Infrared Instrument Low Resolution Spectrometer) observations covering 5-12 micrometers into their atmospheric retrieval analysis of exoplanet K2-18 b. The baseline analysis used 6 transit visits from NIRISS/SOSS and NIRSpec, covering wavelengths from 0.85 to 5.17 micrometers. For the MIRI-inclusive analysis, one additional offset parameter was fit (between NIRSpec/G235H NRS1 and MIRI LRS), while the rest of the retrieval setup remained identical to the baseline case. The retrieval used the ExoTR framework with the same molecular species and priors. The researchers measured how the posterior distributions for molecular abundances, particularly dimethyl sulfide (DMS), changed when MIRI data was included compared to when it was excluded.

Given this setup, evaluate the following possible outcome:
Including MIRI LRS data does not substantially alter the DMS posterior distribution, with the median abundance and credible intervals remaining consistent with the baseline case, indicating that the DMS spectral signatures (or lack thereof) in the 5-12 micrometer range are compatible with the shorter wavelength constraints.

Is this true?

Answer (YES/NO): YES